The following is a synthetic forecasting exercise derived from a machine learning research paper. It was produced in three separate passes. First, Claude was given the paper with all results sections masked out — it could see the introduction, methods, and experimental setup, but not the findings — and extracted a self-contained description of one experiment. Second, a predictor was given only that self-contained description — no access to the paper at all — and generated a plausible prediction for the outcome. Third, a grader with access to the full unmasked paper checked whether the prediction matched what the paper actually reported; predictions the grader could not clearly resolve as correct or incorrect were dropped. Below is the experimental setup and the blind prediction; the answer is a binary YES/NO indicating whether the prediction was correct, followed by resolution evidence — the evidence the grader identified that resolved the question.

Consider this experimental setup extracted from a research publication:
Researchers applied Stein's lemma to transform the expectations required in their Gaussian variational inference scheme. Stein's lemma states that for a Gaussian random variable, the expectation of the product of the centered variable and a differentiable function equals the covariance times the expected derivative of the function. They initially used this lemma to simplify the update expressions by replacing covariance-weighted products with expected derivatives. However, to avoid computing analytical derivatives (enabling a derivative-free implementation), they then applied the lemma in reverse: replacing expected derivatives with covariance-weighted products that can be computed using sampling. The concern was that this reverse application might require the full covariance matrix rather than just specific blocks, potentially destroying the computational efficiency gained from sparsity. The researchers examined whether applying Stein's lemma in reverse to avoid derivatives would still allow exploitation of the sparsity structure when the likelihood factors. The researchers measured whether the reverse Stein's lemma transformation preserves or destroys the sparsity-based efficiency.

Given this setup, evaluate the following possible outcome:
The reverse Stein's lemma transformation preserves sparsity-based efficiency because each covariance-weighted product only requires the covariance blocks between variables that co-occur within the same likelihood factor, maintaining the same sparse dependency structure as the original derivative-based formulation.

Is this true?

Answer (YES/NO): YES